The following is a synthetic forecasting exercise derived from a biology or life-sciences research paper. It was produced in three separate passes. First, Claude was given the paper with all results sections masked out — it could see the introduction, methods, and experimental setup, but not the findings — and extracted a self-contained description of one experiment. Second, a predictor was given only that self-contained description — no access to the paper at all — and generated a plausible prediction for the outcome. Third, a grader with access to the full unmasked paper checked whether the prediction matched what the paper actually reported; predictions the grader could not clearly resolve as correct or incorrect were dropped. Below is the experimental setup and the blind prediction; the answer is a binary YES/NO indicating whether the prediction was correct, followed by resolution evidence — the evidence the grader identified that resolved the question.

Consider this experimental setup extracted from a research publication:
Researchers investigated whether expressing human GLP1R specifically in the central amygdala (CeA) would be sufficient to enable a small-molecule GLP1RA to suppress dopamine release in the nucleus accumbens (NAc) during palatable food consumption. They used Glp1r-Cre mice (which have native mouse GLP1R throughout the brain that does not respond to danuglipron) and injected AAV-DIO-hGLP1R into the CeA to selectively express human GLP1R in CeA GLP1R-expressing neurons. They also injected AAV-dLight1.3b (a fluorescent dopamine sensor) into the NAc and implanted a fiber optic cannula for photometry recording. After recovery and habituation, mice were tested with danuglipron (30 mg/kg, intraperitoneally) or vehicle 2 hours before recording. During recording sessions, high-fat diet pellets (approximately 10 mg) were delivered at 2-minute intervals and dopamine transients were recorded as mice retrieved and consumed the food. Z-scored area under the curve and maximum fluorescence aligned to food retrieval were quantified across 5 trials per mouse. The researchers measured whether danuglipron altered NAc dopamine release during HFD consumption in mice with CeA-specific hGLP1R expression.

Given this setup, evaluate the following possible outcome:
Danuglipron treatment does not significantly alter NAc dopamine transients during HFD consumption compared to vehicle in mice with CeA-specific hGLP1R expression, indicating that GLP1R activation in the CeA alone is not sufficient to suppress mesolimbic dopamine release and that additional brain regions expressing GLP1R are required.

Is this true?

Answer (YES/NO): NO